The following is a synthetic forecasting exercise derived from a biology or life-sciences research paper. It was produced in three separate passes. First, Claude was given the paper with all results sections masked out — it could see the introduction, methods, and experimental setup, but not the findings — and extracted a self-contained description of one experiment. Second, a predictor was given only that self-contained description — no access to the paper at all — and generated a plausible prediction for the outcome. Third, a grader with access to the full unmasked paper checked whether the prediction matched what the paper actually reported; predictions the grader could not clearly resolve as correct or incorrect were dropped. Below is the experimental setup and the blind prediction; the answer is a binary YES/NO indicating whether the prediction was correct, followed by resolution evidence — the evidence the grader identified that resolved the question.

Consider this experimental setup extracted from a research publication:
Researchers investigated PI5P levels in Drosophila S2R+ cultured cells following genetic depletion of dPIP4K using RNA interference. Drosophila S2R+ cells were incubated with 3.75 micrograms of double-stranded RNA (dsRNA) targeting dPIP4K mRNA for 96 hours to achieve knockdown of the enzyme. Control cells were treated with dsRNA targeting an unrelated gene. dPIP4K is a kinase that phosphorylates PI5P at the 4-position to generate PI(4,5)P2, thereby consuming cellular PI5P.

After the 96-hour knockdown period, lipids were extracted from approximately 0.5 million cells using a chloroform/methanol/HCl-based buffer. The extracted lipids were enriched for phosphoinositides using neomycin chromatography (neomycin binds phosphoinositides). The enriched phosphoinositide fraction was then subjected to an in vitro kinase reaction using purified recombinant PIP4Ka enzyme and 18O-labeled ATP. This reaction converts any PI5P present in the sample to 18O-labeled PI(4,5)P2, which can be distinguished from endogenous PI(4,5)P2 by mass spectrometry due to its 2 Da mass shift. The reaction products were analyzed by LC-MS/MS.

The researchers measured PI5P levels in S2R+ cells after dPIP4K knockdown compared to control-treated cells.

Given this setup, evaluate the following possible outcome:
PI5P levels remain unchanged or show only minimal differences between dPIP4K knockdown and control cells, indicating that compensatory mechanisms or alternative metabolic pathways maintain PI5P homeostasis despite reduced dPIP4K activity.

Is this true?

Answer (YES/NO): NO